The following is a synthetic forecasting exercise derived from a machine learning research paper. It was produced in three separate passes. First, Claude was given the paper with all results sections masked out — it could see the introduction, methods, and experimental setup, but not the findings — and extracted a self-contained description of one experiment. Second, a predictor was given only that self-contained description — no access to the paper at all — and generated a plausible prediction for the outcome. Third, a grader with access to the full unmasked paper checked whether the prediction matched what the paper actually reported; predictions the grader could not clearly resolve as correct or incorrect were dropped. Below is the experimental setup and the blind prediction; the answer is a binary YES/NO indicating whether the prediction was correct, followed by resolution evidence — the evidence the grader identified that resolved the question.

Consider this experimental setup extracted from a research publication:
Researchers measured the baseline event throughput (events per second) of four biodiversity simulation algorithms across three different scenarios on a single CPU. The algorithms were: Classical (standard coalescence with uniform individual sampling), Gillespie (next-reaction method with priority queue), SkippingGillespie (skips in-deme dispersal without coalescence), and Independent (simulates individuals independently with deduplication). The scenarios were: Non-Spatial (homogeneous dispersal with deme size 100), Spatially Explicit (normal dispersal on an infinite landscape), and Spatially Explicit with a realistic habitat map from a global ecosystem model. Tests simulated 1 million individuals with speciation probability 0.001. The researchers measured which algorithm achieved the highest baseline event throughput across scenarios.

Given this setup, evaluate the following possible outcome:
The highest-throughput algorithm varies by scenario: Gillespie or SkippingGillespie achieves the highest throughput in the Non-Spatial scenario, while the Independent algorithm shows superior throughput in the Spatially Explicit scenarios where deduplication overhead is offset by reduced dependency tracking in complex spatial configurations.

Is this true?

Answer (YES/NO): NO